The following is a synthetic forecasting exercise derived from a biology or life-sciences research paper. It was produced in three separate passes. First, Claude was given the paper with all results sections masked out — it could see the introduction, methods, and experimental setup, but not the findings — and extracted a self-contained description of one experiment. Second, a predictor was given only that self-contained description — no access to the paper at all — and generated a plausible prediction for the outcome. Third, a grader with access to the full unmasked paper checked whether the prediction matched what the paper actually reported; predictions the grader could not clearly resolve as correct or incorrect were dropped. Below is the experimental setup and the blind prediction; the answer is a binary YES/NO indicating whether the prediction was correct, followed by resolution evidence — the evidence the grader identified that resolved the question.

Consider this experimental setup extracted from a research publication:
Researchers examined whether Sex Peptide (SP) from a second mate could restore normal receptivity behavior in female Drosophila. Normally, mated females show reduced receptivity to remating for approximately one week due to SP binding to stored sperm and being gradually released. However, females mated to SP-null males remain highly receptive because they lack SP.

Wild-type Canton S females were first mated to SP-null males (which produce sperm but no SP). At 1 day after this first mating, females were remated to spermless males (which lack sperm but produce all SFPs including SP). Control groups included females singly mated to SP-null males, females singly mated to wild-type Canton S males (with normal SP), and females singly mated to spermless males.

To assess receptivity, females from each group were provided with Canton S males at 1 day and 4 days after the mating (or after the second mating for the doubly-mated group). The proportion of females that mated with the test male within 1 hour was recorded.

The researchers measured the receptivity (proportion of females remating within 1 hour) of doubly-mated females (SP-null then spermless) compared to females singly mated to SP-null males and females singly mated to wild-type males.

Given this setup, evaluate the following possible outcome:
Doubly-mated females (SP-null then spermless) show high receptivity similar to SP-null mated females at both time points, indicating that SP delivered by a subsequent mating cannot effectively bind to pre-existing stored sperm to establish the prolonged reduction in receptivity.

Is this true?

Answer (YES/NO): NO